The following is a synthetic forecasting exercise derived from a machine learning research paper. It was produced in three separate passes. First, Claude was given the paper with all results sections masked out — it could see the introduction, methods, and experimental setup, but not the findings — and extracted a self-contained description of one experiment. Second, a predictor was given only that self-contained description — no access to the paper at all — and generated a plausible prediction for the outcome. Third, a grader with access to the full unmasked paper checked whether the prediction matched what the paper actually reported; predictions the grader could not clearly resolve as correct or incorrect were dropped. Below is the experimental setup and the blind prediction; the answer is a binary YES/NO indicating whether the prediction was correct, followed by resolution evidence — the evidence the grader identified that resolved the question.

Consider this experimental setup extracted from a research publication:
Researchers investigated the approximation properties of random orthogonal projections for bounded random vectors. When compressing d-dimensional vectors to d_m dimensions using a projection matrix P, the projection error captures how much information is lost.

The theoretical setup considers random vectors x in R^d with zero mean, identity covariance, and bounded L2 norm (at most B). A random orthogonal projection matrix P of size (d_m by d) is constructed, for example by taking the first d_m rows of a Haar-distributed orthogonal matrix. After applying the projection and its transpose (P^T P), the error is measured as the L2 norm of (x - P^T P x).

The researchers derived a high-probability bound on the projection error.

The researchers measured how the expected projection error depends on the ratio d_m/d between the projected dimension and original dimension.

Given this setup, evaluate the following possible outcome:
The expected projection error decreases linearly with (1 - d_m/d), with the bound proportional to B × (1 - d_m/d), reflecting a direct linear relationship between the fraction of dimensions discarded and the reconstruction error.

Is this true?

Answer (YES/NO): NO